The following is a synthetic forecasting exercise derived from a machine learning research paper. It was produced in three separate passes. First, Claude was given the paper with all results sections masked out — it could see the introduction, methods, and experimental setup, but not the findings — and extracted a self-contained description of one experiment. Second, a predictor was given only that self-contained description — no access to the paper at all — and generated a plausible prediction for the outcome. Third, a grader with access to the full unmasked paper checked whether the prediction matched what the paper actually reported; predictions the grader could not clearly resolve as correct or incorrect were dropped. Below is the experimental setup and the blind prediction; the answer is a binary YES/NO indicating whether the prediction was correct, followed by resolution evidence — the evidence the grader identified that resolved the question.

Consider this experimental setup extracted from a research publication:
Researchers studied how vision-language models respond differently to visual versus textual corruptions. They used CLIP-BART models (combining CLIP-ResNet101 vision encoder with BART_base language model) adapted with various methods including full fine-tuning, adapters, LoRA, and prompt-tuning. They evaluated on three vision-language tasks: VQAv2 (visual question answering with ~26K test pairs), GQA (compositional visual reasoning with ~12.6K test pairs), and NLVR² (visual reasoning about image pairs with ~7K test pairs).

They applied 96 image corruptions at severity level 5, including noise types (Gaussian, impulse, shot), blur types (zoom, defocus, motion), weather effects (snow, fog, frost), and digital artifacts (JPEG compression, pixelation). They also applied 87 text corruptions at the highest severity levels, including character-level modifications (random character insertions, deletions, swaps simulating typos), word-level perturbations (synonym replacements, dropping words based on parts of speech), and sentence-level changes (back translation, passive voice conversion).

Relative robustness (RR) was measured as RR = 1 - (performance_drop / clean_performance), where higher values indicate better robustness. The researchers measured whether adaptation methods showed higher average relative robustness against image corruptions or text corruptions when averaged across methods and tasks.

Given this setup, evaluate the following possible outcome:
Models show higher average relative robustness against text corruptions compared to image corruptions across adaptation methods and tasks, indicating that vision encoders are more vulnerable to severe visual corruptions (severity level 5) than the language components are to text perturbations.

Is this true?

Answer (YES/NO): NO